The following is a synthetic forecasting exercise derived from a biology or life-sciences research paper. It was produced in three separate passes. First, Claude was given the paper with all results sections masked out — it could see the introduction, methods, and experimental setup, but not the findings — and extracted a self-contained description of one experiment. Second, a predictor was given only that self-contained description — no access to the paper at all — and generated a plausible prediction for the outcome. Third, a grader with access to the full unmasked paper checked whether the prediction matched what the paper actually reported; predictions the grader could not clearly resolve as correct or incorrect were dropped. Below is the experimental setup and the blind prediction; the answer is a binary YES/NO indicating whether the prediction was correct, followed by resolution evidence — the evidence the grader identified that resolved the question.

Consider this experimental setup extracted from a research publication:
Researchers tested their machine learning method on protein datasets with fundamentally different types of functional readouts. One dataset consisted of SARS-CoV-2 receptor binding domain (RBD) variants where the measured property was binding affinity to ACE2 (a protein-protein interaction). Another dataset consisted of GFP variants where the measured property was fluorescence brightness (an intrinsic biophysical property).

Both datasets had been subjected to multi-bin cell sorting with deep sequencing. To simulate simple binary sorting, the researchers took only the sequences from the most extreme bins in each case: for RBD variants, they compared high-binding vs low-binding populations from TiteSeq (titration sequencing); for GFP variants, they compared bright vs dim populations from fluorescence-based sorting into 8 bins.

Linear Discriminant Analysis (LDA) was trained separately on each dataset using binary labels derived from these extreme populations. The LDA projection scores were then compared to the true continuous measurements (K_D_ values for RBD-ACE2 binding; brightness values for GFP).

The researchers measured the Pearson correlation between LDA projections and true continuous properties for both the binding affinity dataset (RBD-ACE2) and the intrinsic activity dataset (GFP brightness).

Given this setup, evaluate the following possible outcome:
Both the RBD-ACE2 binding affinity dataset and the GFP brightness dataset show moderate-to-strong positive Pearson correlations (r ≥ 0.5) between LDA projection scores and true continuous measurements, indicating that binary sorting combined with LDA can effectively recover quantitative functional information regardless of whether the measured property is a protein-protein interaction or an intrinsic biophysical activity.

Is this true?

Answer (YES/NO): NO